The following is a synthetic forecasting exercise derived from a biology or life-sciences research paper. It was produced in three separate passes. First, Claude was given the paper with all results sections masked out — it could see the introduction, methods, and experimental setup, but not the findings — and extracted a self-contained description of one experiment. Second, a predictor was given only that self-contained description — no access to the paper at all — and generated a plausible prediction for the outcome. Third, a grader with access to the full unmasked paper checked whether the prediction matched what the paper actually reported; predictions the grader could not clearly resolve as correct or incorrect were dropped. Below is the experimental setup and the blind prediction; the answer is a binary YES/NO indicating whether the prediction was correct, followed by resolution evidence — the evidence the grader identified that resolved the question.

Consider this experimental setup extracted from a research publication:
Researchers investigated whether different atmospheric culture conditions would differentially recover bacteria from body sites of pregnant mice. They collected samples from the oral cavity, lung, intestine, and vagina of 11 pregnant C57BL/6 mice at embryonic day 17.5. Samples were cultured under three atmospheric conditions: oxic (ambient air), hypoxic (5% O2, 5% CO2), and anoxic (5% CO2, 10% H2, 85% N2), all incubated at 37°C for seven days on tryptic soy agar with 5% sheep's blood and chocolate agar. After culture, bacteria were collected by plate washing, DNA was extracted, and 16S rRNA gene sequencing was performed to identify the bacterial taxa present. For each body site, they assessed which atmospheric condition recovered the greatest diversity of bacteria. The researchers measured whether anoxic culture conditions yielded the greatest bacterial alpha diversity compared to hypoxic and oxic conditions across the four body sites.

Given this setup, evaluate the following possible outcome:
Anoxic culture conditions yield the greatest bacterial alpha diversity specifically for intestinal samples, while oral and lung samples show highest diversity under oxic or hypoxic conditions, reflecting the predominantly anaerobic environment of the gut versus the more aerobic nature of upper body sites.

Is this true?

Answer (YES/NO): NO